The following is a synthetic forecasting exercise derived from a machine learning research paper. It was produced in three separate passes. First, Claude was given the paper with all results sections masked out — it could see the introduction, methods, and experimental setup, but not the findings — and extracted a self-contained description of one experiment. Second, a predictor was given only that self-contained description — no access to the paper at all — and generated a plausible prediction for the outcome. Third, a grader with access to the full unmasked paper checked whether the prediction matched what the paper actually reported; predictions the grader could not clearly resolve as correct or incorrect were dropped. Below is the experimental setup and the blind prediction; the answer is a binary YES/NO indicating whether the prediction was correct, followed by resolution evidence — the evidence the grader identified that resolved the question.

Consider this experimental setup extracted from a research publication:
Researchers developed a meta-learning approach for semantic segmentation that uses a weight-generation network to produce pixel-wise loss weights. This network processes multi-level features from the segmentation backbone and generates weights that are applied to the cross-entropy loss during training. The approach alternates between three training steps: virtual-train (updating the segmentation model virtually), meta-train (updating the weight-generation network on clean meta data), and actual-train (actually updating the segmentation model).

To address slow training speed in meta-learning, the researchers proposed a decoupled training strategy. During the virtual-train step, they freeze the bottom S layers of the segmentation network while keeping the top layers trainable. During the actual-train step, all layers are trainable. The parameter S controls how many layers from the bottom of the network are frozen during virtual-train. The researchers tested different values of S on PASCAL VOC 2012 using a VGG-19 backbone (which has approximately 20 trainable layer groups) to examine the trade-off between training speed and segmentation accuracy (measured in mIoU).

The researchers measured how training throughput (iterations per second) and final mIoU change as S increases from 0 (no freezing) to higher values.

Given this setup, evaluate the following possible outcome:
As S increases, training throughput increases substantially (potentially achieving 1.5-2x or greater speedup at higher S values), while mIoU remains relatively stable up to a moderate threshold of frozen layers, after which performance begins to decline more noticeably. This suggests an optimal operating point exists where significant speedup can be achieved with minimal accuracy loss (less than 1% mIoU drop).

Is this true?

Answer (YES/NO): NO